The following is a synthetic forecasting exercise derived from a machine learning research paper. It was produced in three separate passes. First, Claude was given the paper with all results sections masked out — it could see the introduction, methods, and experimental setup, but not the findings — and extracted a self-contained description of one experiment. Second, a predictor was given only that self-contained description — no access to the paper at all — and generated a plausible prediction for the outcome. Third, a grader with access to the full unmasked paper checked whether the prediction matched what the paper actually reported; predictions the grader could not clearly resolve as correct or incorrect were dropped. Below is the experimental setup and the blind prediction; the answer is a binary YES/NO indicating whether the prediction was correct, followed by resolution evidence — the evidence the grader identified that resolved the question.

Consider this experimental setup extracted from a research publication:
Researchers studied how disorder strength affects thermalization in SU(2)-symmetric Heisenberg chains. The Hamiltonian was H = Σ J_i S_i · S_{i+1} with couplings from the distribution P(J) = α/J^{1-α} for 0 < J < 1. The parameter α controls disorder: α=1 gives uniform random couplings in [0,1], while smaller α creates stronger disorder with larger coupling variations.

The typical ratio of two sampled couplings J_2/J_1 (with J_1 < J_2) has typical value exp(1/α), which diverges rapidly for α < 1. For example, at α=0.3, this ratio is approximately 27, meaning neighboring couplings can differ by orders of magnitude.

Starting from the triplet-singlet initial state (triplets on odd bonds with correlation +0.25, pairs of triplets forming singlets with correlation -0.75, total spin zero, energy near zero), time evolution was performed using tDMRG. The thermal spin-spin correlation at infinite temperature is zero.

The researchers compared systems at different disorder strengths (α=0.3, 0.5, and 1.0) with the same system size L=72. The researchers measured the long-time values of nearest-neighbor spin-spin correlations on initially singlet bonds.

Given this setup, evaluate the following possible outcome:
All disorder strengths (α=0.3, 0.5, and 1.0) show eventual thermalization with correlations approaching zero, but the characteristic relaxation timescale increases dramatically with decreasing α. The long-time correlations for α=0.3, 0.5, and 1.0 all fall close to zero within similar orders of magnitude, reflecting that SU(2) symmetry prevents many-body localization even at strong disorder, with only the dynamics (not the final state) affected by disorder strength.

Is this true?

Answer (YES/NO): NO